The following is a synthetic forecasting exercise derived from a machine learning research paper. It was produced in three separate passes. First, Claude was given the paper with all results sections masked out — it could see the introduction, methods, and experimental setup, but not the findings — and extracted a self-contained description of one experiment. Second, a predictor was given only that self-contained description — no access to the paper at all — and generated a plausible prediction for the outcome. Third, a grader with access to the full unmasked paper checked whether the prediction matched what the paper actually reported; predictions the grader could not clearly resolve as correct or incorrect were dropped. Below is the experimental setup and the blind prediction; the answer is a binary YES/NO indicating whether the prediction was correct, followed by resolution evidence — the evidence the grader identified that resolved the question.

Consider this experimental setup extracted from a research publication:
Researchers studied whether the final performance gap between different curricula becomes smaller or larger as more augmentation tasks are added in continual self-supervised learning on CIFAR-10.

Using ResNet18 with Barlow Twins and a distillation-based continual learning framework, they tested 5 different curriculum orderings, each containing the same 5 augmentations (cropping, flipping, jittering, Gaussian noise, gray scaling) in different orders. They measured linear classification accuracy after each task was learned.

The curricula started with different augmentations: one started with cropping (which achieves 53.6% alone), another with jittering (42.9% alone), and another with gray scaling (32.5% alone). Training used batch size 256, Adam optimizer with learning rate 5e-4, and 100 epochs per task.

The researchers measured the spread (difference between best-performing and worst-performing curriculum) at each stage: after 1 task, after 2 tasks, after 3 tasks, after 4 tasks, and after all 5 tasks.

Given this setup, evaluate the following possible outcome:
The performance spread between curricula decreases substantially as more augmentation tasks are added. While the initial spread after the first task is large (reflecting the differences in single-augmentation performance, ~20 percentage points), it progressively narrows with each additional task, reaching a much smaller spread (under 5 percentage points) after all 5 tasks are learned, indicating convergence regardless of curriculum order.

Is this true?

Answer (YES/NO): NO